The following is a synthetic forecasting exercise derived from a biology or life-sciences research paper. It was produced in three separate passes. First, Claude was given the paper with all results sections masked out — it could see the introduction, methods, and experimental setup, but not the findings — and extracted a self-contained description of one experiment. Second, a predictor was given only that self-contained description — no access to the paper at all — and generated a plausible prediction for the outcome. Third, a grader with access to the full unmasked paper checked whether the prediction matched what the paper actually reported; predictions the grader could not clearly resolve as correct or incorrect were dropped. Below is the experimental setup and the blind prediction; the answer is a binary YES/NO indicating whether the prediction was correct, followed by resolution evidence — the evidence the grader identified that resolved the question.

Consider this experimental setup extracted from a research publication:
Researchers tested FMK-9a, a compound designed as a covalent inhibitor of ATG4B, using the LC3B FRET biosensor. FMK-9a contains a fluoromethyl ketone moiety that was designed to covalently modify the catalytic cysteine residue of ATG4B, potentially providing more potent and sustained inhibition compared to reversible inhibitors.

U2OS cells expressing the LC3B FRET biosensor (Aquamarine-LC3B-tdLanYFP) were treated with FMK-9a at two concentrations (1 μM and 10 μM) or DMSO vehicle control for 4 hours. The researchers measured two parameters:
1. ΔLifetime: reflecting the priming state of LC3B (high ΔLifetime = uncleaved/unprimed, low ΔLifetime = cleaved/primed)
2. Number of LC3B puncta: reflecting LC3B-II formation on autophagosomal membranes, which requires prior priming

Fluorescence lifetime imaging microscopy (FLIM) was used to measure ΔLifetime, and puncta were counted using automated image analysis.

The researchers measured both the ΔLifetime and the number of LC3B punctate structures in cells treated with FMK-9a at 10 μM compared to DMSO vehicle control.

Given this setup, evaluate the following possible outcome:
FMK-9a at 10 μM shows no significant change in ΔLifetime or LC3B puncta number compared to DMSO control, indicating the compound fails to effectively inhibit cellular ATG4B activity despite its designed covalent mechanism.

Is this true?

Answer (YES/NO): NO